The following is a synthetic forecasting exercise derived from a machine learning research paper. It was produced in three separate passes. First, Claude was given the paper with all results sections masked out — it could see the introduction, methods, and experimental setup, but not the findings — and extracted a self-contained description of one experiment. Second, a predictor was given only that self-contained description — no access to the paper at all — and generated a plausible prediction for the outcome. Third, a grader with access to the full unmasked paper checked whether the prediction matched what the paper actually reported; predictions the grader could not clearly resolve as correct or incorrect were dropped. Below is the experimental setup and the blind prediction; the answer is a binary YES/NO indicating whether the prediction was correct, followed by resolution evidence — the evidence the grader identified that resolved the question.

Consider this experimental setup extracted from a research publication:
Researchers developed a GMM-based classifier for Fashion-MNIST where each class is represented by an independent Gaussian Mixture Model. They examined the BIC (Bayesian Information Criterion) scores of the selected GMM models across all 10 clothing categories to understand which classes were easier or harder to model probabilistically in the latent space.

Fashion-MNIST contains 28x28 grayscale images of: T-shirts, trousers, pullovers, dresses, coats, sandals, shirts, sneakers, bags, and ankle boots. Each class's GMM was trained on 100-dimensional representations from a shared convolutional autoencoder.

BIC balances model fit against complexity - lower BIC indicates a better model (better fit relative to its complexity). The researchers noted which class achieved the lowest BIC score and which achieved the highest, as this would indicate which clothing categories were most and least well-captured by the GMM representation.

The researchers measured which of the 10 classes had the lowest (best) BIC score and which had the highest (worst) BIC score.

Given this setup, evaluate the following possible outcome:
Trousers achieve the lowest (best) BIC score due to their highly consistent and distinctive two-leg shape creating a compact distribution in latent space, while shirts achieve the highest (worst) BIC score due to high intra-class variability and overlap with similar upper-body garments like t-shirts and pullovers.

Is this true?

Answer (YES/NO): NO